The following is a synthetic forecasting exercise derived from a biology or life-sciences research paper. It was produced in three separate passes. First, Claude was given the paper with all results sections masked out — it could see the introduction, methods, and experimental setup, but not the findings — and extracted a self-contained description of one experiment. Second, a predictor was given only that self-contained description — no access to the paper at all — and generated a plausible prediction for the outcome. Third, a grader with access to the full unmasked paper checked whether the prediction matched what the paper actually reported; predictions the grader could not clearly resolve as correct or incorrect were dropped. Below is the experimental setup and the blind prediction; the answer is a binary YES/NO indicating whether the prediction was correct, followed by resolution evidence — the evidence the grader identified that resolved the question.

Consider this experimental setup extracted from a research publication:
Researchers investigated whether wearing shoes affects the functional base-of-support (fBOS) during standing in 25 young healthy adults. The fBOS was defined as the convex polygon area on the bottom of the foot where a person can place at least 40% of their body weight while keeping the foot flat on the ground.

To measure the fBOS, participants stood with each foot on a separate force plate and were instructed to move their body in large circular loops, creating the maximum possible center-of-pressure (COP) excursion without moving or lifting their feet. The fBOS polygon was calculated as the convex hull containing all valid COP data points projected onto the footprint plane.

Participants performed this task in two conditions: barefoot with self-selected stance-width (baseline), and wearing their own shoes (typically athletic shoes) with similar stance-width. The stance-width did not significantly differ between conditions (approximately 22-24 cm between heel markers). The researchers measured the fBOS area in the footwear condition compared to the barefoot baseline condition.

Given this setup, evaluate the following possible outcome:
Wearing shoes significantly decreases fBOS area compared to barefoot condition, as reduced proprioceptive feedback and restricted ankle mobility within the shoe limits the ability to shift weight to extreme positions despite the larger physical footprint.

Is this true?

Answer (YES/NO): NO